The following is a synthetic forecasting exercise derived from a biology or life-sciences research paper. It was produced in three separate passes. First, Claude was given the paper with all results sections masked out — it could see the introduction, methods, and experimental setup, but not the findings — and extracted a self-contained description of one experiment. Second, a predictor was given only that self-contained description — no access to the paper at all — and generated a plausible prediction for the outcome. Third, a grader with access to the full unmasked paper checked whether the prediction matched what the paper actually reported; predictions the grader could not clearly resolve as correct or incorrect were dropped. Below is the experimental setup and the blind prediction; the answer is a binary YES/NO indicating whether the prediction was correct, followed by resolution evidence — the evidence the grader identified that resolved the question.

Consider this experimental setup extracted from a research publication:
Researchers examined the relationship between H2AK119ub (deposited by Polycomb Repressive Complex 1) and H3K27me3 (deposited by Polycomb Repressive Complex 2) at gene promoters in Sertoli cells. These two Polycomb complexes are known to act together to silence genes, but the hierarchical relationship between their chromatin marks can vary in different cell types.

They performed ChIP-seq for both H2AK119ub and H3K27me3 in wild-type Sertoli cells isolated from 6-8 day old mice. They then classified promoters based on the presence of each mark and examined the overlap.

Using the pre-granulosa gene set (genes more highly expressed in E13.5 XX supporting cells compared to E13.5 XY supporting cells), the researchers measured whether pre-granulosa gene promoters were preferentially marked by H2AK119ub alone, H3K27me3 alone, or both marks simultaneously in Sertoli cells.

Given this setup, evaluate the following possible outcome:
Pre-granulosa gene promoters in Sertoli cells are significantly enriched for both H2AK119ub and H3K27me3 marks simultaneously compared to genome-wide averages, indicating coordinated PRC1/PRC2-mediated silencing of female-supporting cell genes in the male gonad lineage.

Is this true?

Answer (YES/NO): YES